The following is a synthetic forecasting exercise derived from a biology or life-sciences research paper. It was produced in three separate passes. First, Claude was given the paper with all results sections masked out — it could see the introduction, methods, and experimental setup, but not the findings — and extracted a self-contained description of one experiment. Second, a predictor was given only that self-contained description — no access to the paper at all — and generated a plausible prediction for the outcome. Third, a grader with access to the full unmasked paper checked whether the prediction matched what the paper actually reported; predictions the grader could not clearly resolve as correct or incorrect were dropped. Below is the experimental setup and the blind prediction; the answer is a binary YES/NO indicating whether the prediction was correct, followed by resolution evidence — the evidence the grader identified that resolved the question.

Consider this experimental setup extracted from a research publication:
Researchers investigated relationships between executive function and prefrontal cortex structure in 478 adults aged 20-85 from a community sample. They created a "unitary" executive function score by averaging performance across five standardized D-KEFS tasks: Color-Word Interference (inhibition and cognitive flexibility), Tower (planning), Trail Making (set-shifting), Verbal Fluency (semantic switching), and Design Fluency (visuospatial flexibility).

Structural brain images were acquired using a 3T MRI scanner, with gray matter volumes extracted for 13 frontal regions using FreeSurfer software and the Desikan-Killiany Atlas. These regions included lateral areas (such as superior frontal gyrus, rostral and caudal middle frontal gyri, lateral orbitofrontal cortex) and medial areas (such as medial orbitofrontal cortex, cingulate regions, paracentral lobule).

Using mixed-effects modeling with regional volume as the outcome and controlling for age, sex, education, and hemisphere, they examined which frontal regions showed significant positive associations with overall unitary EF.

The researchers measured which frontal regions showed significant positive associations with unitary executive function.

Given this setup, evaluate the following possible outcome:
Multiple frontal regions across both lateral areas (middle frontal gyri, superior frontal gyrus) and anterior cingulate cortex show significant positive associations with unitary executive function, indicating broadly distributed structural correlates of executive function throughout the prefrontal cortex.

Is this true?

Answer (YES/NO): NO